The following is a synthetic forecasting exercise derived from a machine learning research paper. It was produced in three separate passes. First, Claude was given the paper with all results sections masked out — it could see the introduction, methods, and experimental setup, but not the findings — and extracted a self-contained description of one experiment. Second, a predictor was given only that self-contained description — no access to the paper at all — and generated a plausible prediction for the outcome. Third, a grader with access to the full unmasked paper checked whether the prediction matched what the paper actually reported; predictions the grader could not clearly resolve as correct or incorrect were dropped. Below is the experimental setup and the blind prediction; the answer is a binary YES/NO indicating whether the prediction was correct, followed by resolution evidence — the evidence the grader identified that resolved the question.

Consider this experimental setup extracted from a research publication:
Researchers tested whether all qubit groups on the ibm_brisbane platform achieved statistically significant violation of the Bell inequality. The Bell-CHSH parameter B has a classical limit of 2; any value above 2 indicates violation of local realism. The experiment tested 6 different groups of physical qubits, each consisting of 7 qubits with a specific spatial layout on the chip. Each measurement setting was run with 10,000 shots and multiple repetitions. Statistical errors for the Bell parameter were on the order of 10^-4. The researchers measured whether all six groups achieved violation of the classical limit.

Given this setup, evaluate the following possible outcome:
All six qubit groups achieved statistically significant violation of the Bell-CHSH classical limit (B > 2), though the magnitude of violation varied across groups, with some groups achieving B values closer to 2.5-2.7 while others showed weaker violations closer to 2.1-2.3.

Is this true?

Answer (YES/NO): NO